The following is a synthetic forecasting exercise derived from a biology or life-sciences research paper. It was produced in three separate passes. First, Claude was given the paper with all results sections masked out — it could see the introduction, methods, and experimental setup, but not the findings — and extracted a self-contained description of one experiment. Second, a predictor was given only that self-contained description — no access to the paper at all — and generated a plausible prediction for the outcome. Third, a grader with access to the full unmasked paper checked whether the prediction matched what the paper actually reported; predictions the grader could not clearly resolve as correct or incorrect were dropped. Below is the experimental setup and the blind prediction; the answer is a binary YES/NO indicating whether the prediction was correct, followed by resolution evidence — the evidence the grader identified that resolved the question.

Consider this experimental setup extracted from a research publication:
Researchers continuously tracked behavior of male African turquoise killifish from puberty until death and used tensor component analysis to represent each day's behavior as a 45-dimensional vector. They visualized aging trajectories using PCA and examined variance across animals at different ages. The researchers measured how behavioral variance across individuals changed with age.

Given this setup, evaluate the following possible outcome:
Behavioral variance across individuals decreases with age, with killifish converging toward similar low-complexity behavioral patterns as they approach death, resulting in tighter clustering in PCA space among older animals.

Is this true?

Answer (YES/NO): NO